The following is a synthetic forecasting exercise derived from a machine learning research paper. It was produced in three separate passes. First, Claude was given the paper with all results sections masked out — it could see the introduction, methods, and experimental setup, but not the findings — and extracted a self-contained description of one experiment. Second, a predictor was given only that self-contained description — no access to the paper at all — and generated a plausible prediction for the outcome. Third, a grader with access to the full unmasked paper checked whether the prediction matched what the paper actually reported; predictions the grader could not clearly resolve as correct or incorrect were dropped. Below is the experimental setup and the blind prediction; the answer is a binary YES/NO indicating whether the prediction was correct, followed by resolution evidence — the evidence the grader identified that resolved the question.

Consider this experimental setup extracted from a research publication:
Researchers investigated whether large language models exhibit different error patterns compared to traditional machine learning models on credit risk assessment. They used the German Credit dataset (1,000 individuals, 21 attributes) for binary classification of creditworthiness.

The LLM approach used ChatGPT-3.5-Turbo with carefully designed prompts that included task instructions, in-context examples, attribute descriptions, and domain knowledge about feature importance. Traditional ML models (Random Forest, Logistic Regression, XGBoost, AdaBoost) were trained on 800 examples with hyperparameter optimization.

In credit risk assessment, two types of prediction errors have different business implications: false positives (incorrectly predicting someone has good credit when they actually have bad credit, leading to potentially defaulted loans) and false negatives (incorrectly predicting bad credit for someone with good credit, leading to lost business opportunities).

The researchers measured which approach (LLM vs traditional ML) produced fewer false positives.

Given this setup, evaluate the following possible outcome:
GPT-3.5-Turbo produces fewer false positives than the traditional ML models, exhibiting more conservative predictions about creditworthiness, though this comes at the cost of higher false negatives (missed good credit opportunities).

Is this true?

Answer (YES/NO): YES